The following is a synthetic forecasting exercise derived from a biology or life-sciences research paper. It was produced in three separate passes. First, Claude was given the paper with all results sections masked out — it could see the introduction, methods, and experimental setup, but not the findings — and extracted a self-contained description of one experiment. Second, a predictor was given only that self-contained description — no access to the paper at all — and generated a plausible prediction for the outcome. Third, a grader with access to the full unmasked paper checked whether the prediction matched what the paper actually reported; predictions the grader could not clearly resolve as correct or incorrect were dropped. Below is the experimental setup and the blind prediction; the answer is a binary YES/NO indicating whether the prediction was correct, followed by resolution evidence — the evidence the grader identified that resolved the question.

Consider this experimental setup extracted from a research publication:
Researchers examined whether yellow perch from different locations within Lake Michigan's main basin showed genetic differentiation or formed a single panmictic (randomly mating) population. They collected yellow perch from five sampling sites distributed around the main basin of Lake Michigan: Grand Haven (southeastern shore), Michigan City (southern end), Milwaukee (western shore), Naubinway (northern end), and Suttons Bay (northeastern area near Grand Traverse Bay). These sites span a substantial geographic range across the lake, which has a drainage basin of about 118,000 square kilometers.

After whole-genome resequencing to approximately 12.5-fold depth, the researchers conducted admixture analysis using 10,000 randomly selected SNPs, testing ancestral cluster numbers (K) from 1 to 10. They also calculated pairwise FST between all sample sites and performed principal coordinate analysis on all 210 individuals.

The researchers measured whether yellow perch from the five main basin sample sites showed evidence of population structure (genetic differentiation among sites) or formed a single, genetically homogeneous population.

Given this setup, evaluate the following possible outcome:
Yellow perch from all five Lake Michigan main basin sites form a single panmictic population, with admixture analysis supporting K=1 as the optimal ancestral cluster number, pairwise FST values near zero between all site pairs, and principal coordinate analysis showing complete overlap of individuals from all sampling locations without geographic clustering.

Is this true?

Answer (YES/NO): YES